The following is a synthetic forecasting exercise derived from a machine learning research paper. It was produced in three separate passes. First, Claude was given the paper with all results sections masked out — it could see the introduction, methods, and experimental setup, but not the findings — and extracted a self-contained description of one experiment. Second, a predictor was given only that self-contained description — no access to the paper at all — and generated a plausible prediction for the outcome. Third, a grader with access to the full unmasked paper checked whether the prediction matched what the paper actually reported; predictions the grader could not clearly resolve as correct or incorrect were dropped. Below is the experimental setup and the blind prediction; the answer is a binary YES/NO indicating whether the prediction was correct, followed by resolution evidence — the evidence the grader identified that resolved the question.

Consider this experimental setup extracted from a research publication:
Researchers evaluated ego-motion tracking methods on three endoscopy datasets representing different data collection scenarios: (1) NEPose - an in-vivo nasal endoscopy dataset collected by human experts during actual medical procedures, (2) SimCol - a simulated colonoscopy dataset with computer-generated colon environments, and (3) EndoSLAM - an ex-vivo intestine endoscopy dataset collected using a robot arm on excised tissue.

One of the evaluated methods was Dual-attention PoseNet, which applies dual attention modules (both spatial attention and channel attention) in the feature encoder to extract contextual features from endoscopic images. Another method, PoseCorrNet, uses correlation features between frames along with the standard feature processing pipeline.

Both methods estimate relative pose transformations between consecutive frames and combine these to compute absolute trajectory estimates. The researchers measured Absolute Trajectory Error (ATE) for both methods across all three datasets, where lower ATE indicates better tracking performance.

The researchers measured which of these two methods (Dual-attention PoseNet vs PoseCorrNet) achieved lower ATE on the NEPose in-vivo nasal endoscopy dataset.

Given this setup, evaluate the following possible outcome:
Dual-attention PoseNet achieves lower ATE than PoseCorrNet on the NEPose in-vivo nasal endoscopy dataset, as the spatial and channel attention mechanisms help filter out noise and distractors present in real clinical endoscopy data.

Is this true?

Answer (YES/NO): NO